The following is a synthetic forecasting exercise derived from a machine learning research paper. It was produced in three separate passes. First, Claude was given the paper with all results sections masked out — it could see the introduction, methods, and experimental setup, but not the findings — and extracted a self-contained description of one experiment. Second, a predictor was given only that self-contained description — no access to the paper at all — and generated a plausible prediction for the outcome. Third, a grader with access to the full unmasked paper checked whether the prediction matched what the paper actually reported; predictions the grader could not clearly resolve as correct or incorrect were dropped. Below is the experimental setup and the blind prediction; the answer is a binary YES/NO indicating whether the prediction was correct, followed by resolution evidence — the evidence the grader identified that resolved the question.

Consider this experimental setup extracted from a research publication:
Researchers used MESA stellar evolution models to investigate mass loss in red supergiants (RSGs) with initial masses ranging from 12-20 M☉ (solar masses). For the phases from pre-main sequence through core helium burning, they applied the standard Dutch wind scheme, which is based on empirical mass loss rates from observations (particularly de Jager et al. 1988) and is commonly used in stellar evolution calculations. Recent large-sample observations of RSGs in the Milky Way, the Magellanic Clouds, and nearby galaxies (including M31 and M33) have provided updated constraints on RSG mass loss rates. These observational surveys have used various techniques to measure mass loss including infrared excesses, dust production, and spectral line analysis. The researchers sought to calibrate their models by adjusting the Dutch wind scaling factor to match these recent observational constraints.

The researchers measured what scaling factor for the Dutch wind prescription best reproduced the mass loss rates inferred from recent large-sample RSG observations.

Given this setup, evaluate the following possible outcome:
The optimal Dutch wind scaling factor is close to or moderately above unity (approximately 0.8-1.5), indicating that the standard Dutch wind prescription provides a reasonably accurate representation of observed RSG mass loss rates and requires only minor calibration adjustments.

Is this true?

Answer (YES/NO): NO